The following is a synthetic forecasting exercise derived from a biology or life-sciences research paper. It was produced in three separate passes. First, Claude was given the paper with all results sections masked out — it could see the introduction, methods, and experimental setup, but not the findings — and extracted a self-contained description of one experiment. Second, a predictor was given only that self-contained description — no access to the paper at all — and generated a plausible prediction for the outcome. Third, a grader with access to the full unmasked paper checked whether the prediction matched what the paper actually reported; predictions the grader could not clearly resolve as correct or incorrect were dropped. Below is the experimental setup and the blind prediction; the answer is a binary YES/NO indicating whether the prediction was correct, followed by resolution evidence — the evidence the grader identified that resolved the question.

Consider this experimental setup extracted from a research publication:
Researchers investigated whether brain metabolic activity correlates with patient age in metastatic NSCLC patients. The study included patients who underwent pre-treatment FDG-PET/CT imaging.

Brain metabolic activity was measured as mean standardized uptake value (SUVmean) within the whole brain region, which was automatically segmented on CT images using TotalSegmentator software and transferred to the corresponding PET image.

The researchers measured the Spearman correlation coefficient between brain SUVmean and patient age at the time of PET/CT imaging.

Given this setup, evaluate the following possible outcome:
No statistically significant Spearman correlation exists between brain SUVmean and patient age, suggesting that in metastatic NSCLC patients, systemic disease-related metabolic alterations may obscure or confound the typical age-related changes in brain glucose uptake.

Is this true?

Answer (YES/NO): NO